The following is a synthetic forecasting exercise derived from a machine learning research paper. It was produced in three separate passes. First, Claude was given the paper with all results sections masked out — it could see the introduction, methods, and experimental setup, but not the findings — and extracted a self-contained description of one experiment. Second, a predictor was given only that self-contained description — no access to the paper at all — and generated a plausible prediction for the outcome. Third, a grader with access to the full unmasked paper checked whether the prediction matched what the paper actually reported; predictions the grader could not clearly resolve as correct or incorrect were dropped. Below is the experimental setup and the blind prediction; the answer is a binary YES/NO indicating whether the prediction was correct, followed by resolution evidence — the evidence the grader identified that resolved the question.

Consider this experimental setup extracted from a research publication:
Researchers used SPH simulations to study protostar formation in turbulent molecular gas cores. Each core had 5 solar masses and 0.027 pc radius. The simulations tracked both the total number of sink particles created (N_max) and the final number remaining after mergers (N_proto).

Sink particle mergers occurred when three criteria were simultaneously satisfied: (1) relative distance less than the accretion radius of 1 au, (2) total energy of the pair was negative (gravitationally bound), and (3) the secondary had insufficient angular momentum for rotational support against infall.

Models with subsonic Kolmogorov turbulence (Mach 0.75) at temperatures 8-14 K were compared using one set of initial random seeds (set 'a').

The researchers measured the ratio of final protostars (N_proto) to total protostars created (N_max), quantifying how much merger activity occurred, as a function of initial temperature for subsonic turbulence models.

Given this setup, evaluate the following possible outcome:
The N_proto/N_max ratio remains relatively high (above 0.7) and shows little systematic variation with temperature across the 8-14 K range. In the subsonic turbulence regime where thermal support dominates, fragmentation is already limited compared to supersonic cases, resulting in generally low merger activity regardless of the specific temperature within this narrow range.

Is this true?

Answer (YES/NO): NO